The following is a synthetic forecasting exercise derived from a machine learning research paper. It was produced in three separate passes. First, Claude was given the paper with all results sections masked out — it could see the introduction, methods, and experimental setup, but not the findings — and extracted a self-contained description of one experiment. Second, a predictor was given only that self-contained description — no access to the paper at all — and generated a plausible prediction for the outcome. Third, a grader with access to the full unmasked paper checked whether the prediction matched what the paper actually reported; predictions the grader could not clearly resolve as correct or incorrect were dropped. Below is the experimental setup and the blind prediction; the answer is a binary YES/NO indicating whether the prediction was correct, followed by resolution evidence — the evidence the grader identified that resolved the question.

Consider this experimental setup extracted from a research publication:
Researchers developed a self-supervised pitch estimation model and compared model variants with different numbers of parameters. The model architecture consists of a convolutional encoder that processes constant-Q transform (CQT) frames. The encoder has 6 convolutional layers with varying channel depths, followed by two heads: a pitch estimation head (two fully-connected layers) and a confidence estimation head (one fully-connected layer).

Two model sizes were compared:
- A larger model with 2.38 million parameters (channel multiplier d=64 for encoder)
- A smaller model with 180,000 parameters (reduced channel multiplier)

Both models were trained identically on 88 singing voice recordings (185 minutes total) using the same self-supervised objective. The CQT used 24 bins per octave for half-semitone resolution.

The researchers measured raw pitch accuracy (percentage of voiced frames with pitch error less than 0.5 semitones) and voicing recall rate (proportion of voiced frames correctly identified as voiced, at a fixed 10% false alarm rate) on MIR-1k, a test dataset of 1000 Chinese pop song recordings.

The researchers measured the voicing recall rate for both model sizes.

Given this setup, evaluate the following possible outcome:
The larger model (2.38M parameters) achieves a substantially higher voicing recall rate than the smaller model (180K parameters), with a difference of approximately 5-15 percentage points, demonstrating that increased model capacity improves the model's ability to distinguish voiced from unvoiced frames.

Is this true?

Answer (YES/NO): NO